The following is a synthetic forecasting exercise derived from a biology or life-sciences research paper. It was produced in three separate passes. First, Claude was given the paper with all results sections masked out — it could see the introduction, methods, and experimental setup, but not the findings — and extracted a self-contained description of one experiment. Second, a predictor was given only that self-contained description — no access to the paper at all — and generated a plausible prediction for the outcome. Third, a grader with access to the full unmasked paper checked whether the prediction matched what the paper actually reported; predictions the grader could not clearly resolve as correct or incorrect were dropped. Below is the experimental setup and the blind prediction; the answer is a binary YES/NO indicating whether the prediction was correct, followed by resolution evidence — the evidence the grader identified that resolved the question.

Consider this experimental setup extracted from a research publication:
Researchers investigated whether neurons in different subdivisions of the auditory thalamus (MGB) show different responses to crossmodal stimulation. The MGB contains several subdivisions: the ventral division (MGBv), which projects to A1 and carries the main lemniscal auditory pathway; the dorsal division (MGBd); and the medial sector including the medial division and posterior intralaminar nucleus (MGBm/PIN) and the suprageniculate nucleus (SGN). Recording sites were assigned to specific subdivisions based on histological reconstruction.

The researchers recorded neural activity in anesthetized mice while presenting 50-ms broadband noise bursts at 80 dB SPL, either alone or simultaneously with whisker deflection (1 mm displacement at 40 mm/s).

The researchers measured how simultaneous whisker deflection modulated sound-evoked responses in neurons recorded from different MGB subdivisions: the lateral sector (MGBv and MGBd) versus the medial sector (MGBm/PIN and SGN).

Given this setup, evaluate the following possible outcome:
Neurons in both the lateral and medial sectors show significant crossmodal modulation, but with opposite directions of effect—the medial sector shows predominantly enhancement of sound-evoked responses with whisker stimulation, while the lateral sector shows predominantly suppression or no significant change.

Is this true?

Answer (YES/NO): NO